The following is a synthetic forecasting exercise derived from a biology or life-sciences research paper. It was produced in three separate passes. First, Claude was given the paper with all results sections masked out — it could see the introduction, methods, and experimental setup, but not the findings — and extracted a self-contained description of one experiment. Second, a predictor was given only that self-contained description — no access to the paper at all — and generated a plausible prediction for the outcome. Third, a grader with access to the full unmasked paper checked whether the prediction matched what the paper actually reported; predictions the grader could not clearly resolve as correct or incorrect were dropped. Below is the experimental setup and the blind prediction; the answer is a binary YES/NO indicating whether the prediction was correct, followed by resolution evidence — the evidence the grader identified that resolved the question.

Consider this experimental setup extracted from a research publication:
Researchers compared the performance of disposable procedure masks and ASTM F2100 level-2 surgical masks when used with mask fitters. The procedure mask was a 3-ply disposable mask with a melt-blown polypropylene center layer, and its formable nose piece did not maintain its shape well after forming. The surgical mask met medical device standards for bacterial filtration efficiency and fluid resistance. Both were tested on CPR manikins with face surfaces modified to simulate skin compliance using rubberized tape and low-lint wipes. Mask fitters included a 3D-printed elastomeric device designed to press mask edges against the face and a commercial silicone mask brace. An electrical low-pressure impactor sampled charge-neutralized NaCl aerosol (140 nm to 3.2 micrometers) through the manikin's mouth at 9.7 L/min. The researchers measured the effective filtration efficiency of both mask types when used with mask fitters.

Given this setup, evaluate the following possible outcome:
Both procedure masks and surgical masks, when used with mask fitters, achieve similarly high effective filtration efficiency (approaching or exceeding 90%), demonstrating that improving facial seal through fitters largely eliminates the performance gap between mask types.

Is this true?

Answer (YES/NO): YES